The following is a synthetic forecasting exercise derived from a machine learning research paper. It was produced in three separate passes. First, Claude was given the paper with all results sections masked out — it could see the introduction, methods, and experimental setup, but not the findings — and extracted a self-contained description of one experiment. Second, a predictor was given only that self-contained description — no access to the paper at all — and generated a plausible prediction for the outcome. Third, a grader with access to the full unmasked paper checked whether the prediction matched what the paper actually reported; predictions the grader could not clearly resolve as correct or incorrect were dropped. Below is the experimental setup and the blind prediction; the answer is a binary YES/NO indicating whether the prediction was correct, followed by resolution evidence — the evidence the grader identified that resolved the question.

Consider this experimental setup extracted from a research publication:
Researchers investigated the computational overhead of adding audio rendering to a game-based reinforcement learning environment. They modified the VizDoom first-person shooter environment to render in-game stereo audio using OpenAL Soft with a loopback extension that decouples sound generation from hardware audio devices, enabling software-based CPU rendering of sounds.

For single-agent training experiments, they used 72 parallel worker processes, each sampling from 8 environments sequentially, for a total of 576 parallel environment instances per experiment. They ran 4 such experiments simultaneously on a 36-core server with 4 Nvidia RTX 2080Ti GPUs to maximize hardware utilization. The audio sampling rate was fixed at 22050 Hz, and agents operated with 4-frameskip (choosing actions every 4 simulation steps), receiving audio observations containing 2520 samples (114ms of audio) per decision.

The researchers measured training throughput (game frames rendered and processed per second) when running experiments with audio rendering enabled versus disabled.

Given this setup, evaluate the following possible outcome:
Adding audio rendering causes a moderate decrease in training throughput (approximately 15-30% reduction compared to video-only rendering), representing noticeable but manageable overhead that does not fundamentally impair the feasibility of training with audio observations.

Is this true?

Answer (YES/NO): YES